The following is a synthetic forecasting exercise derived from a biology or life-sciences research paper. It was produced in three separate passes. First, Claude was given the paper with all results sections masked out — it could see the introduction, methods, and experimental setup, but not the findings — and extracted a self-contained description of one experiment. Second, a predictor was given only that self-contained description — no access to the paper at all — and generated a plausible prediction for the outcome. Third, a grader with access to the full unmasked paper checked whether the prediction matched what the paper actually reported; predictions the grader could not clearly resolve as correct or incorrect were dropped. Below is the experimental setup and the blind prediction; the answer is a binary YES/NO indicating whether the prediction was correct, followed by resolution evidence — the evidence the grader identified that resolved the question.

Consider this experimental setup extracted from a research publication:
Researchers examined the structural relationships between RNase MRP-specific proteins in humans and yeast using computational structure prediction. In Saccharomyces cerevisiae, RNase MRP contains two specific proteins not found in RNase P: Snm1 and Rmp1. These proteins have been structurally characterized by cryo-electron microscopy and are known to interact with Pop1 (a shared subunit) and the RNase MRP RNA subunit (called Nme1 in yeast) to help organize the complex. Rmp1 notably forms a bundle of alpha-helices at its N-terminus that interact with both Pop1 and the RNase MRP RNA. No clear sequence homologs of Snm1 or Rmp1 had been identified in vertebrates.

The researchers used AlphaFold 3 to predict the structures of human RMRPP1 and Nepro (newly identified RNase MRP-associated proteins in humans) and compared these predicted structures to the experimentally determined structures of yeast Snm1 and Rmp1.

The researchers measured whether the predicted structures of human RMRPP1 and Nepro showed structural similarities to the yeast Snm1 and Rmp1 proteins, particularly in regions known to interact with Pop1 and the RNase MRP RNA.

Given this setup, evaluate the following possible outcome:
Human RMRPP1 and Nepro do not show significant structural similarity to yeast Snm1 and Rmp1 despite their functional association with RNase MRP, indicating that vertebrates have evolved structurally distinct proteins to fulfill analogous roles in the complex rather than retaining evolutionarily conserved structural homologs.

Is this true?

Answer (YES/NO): NO